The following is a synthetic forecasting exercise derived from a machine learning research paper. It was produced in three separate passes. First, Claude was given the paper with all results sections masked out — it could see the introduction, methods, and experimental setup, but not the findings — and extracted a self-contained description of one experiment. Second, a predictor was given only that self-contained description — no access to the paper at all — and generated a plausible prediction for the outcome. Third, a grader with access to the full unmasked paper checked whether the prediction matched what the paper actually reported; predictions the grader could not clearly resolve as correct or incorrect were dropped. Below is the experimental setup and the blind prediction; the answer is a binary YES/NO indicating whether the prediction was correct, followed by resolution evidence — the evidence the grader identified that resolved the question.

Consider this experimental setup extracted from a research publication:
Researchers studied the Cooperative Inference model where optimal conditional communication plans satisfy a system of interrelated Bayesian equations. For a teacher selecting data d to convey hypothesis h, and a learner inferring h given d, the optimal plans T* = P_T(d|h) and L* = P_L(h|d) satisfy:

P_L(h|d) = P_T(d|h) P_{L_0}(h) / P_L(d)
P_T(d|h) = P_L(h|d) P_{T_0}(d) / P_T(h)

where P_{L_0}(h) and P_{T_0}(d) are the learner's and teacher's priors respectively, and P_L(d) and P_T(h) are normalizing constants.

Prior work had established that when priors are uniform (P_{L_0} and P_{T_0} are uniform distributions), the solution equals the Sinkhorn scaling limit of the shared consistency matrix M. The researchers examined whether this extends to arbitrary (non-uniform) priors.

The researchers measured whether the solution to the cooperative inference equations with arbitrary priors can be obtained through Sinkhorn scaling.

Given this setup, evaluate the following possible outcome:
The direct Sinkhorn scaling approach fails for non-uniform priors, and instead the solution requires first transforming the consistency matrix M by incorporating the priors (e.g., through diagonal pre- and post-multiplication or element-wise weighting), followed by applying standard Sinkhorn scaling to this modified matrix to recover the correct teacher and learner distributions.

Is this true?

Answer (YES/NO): NO